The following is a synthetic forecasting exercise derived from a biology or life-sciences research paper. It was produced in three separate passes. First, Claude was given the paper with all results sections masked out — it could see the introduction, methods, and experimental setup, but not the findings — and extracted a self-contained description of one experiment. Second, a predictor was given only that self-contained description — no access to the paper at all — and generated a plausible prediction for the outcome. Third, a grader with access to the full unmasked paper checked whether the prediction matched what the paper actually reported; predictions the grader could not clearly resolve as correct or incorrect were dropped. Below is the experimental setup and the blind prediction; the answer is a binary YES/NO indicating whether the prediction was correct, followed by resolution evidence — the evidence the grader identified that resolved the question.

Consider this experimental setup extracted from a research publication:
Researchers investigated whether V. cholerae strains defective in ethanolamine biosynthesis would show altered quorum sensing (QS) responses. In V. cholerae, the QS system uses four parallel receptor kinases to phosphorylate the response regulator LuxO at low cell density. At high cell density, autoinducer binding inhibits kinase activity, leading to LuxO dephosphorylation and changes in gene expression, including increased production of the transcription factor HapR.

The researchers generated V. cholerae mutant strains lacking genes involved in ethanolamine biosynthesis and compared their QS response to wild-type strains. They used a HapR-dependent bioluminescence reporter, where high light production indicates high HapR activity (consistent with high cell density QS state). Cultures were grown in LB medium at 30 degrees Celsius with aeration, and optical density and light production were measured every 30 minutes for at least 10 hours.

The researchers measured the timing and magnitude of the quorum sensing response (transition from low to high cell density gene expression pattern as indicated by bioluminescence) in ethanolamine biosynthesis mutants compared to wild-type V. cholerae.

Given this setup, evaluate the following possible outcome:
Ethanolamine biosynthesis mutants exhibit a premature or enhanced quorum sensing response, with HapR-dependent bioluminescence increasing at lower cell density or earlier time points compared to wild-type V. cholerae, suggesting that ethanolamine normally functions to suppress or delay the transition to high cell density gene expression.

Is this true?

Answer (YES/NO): NO